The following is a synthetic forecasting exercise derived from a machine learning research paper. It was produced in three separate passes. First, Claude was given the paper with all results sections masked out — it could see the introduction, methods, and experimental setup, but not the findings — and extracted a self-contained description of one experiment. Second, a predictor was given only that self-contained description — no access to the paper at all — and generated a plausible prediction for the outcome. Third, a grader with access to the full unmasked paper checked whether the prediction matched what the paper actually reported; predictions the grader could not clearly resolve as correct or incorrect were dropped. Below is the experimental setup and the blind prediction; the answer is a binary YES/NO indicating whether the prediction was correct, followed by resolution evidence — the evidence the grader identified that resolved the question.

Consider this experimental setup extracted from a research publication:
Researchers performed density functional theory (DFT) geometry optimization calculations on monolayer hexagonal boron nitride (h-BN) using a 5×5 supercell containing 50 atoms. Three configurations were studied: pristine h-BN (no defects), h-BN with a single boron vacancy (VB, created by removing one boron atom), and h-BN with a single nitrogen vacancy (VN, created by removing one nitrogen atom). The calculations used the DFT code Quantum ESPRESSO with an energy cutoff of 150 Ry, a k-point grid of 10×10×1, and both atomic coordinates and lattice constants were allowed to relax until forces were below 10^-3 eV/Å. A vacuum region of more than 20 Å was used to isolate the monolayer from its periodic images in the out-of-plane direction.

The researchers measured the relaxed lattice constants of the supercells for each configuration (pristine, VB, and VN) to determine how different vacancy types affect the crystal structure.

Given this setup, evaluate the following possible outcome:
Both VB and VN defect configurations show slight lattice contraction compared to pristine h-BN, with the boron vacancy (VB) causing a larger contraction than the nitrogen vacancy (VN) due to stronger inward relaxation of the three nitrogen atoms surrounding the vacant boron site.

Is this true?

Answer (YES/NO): NO